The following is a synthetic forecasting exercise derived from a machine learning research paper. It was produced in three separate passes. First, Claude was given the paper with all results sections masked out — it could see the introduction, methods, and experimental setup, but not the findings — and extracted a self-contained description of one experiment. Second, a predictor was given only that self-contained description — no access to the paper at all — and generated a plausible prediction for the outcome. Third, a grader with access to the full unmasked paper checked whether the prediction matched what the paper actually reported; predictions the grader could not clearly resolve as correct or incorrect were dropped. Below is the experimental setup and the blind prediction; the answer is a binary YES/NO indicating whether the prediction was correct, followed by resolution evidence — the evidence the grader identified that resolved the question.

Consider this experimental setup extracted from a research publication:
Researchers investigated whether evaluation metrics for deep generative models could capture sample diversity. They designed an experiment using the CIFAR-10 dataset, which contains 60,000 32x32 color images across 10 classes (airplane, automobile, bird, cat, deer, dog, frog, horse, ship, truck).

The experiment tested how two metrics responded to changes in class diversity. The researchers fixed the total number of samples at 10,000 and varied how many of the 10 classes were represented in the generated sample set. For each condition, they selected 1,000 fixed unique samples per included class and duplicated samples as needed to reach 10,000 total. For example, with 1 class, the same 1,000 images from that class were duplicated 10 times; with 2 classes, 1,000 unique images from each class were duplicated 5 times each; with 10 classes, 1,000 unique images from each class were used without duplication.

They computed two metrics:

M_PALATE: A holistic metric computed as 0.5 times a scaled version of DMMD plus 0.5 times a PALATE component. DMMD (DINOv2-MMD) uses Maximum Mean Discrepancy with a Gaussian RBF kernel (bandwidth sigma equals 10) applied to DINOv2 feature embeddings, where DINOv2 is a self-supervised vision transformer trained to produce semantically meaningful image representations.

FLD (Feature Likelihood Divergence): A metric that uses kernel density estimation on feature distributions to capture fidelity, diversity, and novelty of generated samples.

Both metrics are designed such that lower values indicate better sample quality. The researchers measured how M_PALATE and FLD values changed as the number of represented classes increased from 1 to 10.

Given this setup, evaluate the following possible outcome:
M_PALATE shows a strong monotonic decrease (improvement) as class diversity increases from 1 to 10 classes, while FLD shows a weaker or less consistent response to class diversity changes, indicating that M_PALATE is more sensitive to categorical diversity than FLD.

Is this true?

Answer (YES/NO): NO